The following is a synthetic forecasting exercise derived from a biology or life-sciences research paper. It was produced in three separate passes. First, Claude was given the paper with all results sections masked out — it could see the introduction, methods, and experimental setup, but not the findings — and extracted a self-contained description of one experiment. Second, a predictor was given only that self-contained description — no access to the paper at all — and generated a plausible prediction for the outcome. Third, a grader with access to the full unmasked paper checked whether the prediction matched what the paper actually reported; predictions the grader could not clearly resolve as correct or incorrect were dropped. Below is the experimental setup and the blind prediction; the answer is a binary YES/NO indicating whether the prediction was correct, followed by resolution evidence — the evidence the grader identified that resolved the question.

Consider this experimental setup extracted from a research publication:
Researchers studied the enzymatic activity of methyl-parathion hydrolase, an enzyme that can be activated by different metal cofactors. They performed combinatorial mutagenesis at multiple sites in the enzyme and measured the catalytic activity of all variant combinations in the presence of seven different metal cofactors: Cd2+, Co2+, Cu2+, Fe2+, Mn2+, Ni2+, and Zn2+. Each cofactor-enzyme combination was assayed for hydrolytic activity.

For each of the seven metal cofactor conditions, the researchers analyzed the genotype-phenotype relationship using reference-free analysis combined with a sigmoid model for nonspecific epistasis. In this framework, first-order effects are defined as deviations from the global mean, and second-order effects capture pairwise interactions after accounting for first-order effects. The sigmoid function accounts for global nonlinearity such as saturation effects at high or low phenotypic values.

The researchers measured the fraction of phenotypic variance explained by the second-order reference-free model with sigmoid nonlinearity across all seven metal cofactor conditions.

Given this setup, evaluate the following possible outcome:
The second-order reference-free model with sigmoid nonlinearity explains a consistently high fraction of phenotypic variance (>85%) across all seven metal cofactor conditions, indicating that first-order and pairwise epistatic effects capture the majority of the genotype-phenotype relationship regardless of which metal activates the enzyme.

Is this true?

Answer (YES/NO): YES